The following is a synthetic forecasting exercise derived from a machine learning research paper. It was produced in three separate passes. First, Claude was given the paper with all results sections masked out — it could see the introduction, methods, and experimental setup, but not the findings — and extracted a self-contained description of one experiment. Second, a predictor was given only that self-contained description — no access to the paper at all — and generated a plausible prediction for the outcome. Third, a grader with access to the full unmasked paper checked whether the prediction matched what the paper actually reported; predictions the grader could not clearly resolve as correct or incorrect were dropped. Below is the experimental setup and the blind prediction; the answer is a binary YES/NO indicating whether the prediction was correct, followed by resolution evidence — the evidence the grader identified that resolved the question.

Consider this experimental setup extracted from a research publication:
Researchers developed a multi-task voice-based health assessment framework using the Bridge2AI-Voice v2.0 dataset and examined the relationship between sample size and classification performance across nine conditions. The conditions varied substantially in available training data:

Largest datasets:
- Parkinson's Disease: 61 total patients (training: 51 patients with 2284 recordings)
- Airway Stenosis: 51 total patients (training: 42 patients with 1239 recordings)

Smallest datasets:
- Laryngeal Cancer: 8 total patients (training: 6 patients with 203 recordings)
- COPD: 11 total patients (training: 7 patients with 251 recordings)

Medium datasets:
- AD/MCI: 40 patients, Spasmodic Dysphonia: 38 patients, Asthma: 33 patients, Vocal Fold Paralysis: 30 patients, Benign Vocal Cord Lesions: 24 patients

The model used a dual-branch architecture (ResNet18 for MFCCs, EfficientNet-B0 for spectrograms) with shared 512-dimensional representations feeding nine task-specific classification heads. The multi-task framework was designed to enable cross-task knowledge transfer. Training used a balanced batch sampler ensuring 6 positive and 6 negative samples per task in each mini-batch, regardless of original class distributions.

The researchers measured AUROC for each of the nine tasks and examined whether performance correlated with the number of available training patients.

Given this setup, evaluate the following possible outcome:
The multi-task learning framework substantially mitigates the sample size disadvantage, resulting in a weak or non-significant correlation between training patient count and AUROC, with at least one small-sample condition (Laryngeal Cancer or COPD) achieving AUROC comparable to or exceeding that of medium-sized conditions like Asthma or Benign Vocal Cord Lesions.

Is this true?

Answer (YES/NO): YES